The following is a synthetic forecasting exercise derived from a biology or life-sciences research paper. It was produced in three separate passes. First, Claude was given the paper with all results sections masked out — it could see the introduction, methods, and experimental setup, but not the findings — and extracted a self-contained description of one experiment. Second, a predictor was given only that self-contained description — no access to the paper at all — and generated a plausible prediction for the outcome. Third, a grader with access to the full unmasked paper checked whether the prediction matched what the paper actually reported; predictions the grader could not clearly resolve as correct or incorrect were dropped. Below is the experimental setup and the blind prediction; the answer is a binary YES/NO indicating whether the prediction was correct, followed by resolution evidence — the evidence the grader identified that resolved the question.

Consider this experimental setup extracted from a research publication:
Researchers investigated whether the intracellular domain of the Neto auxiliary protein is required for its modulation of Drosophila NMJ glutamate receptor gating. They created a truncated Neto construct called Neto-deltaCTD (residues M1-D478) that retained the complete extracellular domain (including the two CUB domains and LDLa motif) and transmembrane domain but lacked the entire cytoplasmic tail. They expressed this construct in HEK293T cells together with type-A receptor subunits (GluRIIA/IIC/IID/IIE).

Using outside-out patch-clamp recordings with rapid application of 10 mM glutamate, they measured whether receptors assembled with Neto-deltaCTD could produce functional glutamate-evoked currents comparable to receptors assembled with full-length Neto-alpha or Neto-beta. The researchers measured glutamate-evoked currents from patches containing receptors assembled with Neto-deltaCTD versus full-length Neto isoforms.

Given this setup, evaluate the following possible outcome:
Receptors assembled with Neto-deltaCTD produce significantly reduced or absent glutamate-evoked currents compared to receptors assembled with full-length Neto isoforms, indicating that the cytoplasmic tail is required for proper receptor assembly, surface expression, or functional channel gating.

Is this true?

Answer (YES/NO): NO